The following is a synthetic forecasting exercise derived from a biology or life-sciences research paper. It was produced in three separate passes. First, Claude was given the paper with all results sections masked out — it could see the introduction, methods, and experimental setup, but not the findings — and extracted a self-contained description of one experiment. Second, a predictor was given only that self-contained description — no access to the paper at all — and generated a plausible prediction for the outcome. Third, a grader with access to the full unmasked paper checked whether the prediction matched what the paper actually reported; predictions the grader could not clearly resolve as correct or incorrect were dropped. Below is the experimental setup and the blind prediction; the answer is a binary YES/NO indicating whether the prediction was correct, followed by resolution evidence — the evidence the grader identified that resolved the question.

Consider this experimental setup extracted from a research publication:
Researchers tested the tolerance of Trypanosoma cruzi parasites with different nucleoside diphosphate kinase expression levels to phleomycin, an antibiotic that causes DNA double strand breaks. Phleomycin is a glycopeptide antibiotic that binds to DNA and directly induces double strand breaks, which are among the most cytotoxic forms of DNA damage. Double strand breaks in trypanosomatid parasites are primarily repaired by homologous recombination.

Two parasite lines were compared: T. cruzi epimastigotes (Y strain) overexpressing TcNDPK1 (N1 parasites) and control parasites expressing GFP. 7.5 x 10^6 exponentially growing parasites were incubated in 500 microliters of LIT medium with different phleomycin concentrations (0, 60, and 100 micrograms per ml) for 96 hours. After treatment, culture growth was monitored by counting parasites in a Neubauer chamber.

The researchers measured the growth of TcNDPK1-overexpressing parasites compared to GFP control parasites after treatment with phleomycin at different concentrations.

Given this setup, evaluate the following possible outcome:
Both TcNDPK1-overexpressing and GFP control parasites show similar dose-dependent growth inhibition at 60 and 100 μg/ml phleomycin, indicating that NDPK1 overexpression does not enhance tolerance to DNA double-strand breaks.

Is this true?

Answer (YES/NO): NO